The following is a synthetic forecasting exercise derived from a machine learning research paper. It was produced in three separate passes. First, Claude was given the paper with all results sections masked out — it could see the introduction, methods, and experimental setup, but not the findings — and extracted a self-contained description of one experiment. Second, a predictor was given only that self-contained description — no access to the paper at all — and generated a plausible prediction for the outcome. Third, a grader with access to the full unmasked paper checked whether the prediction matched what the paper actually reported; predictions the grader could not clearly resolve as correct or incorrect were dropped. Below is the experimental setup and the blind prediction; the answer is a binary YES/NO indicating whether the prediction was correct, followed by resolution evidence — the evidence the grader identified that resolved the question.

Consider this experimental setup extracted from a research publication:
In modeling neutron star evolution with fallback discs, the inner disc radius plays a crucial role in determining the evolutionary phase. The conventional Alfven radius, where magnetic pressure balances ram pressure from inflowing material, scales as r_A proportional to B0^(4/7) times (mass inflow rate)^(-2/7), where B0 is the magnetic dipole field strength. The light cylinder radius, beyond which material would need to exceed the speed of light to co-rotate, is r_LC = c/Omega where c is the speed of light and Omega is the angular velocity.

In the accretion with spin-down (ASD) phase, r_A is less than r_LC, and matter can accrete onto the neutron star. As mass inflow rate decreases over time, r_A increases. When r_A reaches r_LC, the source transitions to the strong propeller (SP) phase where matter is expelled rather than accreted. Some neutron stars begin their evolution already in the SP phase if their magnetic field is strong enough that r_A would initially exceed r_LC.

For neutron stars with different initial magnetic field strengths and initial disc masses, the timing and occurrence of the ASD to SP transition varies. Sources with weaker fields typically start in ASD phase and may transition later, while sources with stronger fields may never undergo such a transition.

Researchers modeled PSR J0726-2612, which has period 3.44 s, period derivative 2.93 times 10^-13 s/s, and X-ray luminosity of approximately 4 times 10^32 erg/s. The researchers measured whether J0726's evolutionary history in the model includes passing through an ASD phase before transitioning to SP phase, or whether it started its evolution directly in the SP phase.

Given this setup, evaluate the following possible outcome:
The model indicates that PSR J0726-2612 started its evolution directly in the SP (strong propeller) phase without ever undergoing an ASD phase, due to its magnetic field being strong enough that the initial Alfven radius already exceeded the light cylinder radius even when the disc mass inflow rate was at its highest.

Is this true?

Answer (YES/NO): YES